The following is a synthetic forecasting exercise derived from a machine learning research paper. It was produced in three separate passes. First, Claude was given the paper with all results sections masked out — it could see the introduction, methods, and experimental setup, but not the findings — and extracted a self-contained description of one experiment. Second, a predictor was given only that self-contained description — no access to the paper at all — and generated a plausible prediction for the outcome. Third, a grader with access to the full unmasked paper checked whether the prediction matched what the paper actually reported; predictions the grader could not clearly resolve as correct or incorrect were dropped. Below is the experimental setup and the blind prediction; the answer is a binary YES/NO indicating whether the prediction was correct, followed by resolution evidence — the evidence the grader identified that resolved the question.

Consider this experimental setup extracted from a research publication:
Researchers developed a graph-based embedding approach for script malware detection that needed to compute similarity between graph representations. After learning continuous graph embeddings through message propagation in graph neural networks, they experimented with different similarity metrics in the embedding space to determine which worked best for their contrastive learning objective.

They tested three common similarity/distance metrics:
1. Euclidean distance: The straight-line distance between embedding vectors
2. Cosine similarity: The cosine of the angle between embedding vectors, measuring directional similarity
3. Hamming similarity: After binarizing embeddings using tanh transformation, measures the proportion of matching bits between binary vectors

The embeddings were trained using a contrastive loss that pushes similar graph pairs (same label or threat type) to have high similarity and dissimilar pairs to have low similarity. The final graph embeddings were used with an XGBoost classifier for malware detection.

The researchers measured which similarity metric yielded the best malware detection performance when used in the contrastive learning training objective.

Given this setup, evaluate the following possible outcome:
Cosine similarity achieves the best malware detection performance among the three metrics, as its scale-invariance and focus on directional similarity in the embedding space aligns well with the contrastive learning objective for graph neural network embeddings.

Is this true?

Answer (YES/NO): NO